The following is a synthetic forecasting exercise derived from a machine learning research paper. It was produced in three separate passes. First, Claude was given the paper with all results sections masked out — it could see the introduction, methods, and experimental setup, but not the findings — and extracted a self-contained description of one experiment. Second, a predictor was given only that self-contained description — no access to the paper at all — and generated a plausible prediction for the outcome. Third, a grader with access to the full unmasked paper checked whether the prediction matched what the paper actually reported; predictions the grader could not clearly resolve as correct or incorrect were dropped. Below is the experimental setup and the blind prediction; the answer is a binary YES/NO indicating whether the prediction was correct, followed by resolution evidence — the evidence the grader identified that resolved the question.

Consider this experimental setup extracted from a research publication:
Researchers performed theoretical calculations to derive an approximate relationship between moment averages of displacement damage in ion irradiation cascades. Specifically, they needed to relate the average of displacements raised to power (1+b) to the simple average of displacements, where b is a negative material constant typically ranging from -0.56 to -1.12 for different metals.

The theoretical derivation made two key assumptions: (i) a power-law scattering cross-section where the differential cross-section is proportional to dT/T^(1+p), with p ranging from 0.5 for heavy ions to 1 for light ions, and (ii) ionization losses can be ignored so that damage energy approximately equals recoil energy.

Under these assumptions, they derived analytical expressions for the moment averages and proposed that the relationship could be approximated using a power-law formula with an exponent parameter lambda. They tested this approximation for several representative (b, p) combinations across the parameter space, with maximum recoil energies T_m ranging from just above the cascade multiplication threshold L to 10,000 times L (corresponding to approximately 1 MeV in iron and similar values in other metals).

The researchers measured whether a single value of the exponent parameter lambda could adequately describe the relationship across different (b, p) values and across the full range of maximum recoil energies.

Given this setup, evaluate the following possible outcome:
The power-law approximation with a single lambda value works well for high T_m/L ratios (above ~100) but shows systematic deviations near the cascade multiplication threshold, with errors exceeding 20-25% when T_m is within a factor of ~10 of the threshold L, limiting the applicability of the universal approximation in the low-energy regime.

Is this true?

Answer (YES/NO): NO